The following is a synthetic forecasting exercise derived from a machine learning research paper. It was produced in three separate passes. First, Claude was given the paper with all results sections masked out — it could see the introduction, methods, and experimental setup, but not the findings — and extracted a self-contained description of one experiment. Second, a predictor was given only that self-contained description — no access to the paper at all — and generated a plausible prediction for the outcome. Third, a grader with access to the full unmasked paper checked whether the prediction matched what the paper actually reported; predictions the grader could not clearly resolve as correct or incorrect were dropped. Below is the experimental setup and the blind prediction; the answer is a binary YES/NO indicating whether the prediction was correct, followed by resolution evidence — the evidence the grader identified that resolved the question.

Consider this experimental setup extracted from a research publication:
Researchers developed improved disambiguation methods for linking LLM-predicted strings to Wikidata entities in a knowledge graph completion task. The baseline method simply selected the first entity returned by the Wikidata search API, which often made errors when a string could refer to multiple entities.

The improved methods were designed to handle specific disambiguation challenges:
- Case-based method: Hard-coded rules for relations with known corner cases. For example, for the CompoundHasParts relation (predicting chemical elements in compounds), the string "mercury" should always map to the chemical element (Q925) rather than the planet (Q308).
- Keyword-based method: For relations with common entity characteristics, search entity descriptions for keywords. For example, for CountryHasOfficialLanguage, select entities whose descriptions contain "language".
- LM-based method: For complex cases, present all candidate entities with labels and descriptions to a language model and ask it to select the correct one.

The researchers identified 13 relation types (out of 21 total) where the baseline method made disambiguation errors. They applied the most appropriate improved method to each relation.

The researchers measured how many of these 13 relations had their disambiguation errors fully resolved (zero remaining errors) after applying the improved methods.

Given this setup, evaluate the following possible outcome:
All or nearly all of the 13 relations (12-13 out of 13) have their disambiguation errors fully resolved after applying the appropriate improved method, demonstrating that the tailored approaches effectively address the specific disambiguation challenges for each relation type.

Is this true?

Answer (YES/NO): NO